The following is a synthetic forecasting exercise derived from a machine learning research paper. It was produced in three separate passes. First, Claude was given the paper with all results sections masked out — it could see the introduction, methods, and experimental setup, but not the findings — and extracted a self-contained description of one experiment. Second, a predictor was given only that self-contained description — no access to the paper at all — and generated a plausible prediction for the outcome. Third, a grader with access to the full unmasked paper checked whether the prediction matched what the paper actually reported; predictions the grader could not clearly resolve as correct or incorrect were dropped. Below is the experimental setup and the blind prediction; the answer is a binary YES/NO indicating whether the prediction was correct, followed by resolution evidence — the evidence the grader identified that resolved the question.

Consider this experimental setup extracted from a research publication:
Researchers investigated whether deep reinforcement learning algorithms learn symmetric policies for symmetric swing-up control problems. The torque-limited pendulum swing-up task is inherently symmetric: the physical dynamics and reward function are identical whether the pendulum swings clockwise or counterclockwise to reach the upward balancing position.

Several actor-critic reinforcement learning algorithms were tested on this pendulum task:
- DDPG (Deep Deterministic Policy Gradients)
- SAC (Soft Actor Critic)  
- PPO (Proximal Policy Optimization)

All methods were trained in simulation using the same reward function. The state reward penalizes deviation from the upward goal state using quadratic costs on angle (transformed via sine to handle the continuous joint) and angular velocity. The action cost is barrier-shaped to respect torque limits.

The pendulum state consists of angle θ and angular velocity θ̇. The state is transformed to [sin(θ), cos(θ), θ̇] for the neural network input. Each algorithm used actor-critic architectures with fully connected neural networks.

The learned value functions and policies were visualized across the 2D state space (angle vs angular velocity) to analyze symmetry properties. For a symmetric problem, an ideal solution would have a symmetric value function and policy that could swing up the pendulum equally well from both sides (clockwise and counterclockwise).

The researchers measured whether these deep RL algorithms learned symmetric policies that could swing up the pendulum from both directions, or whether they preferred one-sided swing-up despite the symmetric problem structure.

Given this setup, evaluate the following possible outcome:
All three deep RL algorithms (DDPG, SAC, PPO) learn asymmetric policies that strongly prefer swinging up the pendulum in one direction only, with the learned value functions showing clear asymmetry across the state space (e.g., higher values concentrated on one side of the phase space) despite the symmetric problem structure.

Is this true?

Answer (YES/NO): YES